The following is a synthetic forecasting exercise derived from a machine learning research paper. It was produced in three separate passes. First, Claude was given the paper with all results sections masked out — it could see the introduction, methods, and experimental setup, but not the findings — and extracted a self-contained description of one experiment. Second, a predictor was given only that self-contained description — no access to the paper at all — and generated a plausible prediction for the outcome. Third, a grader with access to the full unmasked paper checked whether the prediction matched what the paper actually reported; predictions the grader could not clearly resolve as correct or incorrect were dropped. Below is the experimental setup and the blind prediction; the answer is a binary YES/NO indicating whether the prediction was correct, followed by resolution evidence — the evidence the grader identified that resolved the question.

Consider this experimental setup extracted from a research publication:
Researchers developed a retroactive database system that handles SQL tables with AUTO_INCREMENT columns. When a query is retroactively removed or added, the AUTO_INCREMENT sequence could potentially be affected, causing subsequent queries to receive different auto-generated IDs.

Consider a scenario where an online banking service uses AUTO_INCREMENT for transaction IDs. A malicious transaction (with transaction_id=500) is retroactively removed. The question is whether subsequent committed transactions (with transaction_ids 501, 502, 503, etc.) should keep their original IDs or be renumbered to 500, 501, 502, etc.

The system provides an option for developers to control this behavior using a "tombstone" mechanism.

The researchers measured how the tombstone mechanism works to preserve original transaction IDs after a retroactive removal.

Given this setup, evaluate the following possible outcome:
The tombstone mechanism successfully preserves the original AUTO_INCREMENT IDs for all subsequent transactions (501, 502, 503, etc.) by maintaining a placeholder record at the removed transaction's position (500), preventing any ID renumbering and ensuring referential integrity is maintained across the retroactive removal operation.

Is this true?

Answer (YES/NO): YES